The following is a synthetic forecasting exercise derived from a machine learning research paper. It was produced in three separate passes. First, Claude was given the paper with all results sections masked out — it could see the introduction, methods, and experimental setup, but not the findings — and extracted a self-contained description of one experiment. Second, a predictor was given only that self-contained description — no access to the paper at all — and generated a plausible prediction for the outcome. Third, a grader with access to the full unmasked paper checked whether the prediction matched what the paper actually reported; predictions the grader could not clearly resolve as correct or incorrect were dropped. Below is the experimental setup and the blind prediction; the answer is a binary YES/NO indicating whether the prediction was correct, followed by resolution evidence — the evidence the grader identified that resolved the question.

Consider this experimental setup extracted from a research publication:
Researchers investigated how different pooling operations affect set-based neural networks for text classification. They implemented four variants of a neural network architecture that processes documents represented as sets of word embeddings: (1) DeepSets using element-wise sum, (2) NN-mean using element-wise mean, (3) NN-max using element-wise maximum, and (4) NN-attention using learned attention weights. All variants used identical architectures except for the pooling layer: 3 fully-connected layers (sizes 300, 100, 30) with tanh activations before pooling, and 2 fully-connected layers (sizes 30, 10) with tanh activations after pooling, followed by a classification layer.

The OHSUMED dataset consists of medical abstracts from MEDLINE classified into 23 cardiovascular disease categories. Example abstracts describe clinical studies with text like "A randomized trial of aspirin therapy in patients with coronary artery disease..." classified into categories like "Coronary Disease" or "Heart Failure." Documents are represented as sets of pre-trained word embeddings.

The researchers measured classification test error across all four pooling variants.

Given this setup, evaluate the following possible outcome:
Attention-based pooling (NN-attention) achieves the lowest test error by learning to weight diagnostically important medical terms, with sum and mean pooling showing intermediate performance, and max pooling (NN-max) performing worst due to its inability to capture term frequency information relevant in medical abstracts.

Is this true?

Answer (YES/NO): NO